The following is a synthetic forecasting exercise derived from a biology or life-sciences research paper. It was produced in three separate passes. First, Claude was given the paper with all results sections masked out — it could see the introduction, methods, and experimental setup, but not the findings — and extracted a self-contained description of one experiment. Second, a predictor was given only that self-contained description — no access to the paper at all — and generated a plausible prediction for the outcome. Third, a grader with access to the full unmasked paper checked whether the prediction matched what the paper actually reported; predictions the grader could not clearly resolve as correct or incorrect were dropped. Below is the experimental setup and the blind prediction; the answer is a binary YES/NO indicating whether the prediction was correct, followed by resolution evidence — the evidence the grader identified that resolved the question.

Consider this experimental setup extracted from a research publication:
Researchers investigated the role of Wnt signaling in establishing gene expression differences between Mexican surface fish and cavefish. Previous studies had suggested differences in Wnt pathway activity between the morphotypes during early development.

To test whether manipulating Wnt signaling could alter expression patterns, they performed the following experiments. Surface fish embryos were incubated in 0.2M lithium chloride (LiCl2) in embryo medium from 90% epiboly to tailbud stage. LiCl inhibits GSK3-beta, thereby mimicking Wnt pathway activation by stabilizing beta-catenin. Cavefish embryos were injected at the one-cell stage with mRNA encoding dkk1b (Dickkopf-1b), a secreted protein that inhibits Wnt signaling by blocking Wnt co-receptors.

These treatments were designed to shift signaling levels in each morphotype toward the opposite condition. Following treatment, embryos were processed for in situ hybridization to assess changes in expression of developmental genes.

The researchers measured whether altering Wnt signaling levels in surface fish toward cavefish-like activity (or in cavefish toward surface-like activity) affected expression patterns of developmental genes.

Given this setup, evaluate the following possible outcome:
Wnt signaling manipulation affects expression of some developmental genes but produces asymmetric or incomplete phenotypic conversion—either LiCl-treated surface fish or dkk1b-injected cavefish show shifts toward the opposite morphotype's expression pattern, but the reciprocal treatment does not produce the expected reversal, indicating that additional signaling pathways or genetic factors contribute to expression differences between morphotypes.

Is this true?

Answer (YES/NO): NO